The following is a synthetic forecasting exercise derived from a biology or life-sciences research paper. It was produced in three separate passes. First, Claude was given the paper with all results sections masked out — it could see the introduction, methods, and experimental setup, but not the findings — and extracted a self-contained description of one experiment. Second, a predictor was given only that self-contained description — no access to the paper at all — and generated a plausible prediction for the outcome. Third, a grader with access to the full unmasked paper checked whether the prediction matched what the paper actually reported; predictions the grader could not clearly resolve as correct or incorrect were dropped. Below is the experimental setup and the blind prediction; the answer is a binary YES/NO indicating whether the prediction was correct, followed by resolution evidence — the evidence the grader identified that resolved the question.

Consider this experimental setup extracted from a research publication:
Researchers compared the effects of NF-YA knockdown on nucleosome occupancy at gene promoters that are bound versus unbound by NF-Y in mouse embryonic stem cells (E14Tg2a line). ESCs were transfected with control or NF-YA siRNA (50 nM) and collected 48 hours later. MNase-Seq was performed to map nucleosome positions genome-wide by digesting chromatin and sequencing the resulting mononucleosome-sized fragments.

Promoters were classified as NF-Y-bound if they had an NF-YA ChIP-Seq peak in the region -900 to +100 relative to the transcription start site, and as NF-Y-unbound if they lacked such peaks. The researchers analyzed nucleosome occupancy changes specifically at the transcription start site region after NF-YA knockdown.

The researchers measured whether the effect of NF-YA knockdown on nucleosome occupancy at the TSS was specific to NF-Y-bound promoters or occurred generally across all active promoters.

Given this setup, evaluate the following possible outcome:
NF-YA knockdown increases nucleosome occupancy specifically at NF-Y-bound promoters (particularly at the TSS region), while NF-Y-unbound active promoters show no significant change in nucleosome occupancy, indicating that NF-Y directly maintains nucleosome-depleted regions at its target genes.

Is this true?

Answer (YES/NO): YES